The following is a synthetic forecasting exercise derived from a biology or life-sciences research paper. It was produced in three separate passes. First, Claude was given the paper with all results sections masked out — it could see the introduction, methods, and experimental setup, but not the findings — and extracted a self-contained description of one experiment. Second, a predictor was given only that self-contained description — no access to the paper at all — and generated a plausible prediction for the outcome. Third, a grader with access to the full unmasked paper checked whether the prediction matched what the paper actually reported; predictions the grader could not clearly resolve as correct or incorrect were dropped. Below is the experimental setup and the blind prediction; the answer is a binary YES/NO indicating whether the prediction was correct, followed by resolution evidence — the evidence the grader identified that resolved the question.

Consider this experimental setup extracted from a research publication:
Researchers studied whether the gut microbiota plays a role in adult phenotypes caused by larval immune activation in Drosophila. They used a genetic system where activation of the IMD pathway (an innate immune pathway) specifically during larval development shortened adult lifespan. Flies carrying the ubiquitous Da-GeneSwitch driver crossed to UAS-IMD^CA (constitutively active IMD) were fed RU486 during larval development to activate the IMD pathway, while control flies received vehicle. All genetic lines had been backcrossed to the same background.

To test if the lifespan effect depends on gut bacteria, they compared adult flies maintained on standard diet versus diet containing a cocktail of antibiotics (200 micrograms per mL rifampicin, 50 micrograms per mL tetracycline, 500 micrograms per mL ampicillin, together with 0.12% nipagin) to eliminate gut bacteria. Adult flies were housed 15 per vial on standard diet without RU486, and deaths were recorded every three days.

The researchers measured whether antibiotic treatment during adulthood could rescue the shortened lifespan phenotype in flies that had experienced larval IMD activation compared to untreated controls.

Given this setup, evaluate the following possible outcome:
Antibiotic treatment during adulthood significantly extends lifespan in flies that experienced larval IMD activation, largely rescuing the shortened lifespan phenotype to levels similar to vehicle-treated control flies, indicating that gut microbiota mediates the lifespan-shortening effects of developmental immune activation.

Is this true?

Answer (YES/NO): YES